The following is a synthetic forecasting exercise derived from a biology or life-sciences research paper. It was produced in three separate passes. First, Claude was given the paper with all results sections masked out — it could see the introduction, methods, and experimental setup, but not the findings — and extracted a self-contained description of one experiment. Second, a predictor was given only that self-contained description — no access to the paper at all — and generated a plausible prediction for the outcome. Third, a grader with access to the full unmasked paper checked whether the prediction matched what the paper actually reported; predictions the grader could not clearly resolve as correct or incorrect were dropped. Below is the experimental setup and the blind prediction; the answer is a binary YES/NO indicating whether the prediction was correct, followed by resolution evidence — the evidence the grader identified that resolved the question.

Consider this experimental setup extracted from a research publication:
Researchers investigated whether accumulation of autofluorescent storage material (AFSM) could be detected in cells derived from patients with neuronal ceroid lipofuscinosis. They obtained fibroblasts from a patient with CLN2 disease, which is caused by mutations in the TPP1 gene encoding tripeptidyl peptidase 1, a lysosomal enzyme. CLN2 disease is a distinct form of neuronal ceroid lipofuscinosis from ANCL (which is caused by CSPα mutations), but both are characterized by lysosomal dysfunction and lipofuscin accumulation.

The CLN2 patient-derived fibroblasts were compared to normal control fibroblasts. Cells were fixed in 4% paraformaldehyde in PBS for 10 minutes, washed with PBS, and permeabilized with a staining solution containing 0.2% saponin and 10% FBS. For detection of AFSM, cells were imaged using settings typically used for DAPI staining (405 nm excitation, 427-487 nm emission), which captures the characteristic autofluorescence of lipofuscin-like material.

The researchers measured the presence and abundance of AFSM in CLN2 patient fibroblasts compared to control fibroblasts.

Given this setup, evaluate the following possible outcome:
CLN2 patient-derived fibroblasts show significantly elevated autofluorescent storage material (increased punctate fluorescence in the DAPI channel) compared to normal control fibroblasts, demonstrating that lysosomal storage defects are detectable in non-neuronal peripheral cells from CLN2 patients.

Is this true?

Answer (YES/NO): YES